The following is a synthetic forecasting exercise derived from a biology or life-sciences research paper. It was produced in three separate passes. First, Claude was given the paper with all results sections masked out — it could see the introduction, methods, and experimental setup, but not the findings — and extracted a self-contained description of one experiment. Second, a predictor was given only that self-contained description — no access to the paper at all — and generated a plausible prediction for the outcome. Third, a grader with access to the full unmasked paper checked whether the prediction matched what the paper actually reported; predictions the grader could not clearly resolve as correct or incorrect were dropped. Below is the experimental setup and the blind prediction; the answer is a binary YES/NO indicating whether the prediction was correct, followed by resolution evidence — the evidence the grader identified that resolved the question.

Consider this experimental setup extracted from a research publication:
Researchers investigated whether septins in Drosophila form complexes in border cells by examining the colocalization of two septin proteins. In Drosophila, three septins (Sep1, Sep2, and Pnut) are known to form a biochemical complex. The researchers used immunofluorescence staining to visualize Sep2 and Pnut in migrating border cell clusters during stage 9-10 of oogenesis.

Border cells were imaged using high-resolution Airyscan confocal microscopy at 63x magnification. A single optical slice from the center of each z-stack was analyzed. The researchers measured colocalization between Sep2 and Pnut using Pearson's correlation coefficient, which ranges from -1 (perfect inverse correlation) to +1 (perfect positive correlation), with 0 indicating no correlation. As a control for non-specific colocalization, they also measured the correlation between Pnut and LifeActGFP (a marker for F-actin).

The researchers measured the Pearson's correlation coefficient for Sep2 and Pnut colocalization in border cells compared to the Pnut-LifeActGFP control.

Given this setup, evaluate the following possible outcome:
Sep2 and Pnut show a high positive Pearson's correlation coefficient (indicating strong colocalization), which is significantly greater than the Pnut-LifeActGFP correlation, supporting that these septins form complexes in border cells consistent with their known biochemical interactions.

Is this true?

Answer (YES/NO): YES